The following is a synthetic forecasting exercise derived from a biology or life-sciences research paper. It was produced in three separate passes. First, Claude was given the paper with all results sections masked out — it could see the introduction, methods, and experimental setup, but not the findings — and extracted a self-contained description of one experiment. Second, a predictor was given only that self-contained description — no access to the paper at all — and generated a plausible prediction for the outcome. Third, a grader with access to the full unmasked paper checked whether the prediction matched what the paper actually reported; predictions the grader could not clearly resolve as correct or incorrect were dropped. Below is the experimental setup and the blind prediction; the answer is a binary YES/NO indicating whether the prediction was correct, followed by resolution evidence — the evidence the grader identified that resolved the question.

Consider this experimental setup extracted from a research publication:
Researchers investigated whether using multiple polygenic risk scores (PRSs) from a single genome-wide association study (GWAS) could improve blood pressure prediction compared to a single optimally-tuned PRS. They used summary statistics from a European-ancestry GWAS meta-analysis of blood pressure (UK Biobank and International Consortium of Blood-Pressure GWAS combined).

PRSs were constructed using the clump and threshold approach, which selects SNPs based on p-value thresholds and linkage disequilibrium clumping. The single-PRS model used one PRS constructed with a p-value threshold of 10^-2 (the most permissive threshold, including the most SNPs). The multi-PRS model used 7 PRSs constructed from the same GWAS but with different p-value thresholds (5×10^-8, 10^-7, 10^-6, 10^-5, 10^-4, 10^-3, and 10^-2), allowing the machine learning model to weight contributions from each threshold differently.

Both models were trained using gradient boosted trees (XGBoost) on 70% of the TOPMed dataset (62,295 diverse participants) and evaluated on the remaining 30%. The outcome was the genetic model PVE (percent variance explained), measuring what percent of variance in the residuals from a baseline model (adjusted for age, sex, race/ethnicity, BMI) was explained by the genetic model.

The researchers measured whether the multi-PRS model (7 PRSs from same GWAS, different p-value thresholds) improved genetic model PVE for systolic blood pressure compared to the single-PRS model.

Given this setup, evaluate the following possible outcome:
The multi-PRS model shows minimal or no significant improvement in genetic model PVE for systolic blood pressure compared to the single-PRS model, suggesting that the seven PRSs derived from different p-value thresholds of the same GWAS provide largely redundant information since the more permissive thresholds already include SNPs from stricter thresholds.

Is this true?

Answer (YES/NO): NO